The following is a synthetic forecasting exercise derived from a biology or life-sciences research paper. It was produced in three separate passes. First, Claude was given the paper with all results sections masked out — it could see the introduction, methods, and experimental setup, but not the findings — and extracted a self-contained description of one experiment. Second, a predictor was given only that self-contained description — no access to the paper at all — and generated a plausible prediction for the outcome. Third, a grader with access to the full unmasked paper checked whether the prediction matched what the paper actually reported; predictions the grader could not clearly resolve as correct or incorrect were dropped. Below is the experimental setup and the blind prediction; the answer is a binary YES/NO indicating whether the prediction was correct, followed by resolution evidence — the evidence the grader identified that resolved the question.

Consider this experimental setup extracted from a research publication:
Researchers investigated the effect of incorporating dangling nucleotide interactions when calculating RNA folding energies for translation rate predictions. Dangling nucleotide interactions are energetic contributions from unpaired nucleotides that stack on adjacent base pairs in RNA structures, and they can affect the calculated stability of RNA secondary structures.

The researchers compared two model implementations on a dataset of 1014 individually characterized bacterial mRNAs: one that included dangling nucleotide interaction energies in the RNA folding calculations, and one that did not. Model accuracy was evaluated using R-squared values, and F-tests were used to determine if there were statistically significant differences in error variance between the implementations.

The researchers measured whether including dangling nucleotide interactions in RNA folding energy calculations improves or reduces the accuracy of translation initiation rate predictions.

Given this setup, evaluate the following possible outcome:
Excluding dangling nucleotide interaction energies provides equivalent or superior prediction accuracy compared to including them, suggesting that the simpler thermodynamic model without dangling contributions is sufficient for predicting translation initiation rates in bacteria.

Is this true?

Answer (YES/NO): YES